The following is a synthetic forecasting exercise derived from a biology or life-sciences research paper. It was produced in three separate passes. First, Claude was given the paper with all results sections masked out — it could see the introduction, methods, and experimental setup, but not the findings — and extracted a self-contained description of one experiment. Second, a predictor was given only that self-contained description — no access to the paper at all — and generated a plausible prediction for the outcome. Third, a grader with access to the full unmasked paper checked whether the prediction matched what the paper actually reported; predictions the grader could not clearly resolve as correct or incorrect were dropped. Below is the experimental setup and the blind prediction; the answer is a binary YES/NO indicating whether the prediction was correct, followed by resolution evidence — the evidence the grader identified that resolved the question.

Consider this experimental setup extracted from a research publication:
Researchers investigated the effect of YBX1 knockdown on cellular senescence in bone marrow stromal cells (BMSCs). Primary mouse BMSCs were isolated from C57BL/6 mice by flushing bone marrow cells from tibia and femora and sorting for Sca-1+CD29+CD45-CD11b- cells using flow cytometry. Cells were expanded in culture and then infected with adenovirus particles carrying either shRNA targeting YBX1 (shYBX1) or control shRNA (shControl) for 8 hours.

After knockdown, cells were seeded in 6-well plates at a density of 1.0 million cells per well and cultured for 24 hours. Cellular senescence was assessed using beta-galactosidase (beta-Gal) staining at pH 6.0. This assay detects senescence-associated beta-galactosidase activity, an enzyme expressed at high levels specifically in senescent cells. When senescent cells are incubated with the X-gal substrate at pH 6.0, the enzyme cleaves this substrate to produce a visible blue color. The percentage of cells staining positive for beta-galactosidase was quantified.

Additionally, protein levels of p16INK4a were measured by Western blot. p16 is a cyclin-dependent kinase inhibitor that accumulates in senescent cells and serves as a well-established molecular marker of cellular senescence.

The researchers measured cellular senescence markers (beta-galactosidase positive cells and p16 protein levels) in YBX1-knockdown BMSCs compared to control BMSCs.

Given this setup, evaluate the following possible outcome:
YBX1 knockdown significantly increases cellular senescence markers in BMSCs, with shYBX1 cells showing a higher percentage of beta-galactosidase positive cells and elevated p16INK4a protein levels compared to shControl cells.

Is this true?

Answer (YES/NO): YES